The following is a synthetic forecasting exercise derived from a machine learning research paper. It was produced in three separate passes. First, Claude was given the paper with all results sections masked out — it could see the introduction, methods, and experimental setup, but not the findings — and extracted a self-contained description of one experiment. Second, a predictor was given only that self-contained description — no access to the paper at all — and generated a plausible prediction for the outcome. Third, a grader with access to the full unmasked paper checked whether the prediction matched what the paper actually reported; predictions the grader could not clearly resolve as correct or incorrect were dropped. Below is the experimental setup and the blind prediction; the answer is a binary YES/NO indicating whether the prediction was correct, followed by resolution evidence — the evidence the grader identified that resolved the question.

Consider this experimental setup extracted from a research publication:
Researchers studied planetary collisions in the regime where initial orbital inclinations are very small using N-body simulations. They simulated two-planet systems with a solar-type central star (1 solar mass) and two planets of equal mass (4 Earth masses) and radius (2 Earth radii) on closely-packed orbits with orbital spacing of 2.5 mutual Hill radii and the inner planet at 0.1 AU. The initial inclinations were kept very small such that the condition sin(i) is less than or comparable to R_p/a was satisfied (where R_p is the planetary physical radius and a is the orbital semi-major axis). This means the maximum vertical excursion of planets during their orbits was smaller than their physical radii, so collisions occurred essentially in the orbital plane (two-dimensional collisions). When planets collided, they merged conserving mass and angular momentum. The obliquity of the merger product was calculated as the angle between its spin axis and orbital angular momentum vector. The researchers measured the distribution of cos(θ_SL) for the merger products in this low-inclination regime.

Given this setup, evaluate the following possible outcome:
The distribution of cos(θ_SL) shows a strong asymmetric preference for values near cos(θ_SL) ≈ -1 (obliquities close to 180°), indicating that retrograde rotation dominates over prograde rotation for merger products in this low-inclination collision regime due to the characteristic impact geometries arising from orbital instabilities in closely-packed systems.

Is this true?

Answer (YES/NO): NO